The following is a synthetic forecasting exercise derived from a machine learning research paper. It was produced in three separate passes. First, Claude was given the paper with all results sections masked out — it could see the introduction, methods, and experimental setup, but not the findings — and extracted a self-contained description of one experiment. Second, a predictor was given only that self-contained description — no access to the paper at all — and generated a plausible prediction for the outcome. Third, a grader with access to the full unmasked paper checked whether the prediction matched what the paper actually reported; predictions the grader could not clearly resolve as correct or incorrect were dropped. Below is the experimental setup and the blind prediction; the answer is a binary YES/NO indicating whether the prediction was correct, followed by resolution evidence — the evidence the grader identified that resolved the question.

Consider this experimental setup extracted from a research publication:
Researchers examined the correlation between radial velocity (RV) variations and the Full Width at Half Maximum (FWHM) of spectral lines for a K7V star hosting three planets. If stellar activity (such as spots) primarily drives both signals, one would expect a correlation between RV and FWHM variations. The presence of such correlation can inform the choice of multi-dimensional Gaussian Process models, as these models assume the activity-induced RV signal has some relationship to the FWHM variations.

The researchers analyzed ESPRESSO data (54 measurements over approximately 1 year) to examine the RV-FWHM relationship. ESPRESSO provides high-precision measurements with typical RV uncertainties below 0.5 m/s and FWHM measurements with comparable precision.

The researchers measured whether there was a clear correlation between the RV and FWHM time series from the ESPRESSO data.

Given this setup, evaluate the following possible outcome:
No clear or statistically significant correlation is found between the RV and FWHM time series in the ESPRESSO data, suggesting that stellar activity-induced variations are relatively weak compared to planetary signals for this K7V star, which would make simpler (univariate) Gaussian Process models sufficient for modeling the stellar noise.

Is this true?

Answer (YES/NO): NO